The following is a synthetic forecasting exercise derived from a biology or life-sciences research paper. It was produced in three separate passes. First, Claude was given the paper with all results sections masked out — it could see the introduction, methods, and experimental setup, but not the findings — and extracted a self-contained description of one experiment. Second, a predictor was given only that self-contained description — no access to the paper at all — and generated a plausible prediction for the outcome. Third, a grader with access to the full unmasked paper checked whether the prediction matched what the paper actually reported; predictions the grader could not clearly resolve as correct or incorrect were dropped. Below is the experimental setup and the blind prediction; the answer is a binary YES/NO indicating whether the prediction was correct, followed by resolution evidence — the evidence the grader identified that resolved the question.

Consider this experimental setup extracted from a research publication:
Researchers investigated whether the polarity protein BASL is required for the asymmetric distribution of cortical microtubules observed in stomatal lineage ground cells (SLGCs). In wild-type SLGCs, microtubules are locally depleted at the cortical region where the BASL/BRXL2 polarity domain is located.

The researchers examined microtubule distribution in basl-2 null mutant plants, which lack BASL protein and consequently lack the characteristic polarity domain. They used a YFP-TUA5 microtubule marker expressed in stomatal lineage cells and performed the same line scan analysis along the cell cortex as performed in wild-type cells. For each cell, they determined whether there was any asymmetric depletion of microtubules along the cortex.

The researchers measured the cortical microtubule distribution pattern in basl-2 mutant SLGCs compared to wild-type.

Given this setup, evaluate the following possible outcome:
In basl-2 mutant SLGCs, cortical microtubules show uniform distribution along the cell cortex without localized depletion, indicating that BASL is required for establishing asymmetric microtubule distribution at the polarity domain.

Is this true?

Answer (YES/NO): YES